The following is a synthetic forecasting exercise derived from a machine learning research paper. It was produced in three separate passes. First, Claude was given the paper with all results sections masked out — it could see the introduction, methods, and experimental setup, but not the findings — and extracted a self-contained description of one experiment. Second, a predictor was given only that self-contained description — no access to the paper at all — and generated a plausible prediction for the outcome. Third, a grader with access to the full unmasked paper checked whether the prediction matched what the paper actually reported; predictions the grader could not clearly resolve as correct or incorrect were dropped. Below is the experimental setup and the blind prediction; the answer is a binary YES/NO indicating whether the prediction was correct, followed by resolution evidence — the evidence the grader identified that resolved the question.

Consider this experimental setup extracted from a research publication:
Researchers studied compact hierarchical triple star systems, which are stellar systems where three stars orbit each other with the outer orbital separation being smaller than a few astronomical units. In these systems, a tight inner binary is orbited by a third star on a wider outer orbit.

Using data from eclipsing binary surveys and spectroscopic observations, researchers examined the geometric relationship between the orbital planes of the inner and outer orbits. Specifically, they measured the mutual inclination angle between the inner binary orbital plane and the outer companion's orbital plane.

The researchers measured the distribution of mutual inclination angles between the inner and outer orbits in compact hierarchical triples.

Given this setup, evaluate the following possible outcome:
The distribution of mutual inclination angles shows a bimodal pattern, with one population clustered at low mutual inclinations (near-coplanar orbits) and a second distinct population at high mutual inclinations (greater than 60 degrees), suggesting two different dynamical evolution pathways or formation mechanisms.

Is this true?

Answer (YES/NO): NO